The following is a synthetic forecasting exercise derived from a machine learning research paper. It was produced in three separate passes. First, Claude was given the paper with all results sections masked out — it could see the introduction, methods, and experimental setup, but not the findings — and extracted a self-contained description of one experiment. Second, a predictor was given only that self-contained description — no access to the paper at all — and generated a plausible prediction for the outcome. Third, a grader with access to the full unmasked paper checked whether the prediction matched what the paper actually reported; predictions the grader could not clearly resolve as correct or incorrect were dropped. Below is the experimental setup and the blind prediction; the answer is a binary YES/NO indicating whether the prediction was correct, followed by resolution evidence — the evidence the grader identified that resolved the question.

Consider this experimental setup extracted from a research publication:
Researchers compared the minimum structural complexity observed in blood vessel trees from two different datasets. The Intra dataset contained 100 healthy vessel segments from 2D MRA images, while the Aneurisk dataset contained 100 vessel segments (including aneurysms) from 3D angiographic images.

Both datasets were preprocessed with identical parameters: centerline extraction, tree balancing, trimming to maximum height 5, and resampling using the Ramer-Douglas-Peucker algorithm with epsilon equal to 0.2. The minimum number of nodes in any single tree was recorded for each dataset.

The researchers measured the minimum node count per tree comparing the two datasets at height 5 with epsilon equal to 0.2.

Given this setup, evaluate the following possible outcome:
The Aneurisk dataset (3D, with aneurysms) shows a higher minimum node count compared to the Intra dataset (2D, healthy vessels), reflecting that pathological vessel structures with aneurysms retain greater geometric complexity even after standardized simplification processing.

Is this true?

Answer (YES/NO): NO